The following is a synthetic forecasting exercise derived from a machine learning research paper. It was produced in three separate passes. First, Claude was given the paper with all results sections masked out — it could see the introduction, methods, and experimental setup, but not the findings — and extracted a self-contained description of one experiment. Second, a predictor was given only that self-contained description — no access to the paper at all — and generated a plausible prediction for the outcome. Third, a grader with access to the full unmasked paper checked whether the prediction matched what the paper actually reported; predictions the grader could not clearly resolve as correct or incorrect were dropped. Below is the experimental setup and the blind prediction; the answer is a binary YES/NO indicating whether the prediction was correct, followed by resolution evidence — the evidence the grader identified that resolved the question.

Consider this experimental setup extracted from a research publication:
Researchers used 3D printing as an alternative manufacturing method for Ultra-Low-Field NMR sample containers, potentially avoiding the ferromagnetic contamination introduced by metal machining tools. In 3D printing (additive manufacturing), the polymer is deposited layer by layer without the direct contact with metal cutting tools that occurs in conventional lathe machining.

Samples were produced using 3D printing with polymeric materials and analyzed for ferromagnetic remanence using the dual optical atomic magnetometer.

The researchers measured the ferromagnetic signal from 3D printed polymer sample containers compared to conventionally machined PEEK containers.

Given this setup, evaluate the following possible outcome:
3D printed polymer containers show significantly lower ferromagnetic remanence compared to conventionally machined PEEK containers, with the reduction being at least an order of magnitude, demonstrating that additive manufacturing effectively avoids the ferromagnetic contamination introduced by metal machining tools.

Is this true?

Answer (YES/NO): NO